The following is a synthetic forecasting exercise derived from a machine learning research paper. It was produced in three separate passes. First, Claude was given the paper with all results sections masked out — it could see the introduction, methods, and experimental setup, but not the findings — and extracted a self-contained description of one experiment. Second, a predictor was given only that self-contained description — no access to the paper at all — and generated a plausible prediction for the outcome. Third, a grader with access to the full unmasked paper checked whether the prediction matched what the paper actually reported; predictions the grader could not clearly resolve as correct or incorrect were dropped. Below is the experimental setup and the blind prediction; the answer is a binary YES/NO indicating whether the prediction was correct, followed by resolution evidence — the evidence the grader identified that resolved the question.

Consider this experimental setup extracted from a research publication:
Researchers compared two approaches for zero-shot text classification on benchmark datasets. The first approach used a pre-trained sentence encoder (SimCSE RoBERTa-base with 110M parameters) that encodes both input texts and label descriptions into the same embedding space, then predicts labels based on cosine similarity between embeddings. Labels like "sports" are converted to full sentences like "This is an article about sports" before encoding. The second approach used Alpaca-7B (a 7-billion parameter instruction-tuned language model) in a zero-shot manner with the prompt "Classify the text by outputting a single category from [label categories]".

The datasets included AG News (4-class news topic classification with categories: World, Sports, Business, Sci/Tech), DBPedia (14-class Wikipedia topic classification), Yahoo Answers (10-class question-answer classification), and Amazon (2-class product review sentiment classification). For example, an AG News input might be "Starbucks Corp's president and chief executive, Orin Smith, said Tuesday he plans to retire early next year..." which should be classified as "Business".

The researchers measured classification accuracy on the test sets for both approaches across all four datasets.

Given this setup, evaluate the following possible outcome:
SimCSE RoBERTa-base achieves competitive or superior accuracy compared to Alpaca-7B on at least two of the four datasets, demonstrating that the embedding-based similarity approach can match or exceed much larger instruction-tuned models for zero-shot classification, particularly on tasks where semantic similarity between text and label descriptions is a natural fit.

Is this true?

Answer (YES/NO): YES